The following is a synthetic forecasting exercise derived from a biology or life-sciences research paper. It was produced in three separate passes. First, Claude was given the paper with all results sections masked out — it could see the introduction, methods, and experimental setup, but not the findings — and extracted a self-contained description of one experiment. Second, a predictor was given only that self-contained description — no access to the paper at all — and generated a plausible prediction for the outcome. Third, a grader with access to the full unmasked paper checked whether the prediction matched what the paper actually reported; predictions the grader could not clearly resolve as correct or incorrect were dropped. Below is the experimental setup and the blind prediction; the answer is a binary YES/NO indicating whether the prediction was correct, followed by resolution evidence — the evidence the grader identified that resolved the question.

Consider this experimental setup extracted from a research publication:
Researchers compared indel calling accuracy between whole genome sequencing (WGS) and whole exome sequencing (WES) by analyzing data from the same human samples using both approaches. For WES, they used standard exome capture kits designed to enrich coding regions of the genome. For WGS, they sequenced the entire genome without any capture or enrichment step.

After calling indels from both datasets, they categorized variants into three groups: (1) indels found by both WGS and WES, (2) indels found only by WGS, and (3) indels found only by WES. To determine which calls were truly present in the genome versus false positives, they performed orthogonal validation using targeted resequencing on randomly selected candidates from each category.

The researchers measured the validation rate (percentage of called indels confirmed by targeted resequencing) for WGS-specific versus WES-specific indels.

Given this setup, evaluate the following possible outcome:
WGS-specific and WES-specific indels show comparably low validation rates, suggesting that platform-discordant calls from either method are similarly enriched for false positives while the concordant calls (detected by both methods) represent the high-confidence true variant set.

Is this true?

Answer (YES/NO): NO